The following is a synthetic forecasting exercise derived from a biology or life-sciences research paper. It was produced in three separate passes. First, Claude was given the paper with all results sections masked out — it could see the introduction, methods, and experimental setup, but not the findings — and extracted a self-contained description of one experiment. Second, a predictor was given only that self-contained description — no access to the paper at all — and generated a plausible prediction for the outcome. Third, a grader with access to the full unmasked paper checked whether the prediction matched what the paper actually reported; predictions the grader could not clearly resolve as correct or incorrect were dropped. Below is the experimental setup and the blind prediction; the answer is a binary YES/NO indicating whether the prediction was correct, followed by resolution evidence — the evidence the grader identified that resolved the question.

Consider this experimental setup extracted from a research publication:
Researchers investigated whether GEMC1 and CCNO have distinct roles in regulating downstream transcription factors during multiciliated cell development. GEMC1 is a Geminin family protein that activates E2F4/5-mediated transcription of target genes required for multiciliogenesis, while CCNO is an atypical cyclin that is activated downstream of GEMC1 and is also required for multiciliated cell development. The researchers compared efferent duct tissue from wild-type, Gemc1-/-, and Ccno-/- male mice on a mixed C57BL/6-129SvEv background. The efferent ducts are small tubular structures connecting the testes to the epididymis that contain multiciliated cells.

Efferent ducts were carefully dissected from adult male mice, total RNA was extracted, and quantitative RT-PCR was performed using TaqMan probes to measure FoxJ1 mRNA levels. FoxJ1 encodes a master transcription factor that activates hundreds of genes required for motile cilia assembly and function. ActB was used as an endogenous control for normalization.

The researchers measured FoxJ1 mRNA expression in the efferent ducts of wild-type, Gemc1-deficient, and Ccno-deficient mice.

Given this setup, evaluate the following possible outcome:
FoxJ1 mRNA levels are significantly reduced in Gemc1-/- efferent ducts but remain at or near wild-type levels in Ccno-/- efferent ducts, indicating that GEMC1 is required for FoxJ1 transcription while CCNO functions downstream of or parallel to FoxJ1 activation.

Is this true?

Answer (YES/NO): YES